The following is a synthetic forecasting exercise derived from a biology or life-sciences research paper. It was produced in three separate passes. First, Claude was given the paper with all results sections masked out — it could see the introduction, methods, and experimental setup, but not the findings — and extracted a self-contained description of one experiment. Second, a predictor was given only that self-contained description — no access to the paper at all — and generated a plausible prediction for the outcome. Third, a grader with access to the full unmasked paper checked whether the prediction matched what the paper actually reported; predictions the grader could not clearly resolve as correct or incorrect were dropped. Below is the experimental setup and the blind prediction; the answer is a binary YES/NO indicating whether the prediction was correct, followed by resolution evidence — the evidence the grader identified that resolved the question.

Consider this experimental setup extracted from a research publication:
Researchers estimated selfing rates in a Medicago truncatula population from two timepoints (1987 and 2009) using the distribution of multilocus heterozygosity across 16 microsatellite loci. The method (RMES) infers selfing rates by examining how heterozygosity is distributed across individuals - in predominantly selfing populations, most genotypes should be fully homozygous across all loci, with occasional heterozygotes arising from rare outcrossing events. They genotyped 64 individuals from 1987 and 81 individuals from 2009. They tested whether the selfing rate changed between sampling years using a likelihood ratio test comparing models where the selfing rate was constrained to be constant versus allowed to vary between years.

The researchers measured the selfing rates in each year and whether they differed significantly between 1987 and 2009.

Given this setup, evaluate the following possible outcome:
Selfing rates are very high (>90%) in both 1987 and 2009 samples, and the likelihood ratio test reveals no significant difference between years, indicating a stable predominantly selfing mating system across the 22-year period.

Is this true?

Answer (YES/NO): NO